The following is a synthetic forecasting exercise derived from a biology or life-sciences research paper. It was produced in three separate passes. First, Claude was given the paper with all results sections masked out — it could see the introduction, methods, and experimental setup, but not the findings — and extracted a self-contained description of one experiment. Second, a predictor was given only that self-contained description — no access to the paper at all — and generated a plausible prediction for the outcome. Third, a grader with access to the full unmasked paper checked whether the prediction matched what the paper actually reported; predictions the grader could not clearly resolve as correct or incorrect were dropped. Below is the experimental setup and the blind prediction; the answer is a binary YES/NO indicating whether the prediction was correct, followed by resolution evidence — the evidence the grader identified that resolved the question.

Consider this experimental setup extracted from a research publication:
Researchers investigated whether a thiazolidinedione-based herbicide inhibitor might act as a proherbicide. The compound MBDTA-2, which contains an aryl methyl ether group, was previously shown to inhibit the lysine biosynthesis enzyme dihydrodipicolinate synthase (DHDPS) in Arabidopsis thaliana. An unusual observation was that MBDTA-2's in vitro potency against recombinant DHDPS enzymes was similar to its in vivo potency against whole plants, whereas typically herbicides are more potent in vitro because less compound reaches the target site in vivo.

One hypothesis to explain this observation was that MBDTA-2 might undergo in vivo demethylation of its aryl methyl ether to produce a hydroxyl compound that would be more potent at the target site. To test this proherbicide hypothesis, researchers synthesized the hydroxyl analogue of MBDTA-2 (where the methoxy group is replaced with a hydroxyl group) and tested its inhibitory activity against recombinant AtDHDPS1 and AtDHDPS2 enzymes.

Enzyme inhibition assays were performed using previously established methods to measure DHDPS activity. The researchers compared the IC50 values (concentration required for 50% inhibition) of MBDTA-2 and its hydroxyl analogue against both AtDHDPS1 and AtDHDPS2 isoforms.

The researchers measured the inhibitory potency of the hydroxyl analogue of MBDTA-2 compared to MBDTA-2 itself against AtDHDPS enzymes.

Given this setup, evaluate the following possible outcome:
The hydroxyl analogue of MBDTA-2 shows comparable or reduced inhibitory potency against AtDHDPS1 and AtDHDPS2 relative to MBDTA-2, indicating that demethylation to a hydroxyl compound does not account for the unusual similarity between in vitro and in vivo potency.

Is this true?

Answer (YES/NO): YES